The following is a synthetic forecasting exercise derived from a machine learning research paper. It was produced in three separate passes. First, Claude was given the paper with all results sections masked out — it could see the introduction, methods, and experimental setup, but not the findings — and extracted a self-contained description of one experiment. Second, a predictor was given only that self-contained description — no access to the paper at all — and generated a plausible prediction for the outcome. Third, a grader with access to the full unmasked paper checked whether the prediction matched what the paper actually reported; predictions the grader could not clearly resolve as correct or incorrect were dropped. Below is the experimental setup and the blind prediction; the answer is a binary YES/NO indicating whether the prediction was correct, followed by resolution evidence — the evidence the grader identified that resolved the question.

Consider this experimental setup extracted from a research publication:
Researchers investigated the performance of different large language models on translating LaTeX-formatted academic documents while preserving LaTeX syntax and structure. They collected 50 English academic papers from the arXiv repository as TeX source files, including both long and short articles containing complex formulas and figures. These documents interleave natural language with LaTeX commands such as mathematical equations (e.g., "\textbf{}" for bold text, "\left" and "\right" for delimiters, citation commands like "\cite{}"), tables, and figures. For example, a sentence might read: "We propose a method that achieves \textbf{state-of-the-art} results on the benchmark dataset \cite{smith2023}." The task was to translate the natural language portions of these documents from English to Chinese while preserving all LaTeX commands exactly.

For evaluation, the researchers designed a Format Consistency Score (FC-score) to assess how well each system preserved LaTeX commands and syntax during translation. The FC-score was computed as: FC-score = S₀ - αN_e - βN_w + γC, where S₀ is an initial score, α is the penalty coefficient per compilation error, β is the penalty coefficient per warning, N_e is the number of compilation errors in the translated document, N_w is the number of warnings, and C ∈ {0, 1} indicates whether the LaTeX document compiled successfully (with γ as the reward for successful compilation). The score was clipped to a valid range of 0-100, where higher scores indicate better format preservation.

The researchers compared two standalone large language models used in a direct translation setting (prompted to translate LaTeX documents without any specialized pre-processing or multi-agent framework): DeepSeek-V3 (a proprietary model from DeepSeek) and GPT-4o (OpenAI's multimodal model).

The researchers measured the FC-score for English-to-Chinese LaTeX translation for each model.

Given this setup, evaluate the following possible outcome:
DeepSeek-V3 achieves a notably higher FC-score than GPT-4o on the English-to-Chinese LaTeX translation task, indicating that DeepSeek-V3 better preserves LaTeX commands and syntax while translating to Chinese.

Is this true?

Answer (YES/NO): YES